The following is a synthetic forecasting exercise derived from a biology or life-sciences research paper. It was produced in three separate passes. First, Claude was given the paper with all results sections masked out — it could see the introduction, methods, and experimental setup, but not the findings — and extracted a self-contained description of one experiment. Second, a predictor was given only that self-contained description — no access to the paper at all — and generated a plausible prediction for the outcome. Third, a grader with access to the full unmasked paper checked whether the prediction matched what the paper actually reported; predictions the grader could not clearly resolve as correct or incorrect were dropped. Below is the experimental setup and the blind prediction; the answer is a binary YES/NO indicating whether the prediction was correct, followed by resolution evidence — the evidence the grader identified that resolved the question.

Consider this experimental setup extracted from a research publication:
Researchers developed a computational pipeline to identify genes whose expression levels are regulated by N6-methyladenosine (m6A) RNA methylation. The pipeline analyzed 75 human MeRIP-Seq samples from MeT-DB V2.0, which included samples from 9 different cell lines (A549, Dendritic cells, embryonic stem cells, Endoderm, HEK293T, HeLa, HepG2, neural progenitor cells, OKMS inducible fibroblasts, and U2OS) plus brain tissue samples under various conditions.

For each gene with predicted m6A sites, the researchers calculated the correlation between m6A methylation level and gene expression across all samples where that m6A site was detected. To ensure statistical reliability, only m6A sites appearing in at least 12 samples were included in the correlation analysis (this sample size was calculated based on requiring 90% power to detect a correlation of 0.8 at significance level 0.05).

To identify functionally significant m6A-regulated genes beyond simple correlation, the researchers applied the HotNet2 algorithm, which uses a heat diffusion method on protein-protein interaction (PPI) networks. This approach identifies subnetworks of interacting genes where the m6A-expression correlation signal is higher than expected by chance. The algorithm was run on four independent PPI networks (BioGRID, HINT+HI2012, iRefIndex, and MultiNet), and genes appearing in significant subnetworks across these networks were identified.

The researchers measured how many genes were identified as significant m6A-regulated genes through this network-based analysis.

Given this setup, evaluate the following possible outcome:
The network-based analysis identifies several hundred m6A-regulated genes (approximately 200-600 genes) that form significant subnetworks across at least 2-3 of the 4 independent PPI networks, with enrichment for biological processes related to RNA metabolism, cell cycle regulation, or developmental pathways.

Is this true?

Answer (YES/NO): NO